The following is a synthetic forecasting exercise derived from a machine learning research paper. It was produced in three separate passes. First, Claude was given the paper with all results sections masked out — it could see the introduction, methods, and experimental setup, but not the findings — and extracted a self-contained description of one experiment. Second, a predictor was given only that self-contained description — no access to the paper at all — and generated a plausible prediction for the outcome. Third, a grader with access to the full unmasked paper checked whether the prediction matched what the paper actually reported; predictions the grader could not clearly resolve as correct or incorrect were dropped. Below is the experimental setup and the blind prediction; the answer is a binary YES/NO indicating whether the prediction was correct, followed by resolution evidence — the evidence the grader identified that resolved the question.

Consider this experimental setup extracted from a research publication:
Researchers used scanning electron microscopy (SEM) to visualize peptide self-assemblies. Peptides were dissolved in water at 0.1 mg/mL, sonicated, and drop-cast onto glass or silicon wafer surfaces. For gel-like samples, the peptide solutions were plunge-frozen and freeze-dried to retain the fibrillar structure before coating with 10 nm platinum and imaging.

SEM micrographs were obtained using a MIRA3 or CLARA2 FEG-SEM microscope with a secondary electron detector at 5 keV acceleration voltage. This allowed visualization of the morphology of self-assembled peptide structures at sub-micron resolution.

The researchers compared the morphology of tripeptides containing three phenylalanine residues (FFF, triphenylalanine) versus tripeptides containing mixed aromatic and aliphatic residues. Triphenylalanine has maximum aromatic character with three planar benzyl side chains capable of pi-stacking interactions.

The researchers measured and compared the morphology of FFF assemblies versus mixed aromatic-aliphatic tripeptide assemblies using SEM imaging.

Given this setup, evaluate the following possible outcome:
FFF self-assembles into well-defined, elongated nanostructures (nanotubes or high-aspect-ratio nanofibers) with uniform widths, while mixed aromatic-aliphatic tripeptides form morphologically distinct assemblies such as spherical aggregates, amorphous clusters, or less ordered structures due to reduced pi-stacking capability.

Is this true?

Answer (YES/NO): NO